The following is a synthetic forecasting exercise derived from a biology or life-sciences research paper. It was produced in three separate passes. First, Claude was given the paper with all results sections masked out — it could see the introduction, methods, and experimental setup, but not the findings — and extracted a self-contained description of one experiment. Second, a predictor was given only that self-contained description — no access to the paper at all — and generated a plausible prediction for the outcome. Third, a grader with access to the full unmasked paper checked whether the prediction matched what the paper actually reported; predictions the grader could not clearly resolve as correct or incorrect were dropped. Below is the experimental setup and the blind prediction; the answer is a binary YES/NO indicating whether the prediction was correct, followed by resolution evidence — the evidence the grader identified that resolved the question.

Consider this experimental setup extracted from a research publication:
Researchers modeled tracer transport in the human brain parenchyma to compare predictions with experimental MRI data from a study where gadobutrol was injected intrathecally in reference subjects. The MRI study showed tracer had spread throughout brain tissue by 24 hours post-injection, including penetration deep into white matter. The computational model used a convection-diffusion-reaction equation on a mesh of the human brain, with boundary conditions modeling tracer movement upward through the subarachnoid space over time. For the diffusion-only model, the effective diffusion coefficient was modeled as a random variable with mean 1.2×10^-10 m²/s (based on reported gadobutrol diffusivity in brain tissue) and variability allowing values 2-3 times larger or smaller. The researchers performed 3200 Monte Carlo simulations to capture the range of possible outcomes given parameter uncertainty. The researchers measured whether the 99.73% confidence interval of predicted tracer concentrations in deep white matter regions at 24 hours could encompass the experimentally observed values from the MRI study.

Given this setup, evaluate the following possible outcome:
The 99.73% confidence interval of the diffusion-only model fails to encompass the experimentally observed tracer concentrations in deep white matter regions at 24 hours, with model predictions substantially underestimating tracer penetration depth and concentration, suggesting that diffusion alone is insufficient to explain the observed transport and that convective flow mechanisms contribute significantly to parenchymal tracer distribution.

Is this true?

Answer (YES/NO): YES